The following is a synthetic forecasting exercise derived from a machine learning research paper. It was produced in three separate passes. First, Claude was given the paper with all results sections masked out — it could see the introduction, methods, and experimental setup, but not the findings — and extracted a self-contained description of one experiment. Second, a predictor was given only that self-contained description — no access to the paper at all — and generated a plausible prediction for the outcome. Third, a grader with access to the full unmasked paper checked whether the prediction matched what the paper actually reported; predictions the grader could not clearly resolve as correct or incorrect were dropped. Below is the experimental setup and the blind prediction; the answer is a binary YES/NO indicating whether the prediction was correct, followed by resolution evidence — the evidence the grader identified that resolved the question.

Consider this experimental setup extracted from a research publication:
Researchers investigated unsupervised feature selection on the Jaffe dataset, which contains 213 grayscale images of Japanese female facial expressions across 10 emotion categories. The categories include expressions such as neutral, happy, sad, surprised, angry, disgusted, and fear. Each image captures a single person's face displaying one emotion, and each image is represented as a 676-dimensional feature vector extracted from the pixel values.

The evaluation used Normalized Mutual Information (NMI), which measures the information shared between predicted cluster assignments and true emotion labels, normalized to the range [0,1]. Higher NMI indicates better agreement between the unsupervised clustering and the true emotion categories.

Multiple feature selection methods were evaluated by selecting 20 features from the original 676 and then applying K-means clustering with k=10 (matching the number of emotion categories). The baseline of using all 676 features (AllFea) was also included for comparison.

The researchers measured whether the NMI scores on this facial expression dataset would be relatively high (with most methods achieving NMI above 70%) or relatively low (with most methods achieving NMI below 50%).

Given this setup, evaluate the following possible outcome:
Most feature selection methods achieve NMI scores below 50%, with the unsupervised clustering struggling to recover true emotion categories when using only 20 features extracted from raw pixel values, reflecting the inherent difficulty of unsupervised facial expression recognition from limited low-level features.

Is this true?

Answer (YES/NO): NO